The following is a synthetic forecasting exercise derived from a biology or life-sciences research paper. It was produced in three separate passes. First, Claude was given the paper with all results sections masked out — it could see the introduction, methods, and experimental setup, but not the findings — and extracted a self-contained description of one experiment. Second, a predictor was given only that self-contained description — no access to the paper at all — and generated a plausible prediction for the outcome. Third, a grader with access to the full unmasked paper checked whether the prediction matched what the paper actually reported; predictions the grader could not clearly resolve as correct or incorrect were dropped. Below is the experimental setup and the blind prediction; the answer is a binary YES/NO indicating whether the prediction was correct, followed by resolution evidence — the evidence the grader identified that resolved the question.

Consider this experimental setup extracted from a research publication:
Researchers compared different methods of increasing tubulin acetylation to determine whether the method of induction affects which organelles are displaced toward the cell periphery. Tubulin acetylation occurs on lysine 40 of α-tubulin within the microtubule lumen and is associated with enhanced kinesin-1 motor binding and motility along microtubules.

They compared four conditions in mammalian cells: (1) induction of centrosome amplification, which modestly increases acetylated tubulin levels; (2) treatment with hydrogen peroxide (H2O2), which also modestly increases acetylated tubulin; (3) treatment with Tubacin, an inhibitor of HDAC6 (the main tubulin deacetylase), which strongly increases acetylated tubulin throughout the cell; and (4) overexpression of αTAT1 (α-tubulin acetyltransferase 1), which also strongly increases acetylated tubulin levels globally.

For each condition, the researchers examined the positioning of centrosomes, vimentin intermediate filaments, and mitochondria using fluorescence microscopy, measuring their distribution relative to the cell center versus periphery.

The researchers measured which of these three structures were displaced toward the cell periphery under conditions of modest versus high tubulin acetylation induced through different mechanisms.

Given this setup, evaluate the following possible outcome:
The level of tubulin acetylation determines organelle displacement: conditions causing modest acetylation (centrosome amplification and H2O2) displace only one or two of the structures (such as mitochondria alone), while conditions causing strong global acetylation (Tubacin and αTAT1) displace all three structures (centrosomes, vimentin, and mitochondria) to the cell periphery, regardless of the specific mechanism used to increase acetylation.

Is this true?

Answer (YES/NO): NO